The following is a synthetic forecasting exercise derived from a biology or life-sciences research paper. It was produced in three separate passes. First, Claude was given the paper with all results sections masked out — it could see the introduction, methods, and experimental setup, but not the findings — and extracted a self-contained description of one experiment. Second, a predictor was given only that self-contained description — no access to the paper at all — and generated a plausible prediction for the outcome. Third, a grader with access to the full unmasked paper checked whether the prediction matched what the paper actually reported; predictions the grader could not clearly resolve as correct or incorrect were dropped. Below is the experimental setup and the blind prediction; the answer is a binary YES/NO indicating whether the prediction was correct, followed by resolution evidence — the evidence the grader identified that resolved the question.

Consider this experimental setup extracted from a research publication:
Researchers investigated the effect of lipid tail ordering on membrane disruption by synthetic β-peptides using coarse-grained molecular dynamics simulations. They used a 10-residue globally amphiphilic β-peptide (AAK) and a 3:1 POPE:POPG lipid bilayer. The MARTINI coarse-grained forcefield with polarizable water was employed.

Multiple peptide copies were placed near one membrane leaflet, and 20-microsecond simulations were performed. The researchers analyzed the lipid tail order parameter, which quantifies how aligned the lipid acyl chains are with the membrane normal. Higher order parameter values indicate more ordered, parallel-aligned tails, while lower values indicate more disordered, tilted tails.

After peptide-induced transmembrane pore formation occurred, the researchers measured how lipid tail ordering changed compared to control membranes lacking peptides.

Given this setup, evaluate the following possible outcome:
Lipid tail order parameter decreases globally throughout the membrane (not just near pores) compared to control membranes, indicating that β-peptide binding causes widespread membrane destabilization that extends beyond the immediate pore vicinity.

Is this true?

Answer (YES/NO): NO